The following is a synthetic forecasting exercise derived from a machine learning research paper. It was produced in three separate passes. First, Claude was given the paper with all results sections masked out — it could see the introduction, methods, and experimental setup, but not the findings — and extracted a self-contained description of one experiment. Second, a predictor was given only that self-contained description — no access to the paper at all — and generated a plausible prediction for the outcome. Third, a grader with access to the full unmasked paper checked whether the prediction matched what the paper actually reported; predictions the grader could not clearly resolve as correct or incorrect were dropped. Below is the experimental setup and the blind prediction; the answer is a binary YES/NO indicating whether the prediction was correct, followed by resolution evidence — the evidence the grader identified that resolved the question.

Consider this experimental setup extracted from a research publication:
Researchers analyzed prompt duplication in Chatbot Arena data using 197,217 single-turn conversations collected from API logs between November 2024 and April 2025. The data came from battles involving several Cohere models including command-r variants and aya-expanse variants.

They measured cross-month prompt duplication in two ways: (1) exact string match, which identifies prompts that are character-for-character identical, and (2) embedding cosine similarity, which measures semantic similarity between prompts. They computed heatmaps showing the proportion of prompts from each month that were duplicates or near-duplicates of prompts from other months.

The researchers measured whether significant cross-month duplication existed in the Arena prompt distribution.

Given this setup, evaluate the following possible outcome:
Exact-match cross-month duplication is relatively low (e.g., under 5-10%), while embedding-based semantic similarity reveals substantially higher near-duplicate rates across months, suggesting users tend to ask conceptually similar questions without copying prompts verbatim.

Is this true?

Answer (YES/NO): NO